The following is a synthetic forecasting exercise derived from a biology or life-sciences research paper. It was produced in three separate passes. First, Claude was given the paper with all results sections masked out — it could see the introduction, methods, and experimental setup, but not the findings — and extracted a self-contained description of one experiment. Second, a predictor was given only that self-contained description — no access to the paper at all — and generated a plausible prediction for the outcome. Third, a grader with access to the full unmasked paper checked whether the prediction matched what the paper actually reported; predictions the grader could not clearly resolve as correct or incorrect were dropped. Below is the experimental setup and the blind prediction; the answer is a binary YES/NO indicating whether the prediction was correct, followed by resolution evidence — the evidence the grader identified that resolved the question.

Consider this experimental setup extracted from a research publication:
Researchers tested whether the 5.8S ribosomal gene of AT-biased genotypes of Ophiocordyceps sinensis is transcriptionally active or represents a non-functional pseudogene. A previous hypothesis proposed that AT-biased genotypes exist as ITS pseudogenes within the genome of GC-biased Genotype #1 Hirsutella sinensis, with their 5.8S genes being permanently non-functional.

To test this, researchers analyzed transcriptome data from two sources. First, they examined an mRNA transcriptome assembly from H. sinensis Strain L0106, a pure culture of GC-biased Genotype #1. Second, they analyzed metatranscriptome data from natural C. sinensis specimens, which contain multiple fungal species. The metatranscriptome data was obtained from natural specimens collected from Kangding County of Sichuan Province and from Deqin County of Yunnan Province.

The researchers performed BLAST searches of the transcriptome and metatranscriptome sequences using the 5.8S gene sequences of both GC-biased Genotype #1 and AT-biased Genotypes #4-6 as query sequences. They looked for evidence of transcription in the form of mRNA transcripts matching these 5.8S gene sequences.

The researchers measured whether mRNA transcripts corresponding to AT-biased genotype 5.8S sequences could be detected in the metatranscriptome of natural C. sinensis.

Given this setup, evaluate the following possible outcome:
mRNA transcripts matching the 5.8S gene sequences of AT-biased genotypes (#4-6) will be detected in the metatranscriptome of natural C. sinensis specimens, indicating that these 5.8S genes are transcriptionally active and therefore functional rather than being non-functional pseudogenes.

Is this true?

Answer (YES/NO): NO